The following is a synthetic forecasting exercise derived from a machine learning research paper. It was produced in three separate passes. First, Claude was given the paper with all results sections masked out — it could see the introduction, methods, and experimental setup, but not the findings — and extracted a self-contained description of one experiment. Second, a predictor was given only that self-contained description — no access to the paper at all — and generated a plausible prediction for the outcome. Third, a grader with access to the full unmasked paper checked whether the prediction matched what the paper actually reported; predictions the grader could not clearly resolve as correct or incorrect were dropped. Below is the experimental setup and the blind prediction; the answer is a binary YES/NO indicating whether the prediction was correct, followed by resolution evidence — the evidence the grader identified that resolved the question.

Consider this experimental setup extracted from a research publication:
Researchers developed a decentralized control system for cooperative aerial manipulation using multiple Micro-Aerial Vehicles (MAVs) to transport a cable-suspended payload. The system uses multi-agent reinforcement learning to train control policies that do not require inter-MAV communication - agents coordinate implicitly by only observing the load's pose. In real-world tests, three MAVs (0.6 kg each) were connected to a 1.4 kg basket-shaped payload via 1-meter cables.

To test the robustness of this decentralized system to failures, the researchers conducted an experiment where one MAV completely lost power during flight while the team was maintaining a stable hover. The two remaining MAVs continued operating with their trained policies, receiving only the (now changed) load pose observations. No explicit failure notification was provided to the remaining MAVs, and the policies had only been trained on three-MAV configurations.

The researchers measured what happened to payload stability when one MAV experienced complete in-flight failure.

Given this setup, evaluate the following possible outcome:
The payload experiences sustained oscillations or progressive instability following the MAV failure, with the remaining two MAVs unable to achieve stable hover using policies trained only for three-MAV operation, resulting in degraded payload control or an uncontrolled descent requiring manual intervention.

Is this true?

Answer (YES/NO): NO